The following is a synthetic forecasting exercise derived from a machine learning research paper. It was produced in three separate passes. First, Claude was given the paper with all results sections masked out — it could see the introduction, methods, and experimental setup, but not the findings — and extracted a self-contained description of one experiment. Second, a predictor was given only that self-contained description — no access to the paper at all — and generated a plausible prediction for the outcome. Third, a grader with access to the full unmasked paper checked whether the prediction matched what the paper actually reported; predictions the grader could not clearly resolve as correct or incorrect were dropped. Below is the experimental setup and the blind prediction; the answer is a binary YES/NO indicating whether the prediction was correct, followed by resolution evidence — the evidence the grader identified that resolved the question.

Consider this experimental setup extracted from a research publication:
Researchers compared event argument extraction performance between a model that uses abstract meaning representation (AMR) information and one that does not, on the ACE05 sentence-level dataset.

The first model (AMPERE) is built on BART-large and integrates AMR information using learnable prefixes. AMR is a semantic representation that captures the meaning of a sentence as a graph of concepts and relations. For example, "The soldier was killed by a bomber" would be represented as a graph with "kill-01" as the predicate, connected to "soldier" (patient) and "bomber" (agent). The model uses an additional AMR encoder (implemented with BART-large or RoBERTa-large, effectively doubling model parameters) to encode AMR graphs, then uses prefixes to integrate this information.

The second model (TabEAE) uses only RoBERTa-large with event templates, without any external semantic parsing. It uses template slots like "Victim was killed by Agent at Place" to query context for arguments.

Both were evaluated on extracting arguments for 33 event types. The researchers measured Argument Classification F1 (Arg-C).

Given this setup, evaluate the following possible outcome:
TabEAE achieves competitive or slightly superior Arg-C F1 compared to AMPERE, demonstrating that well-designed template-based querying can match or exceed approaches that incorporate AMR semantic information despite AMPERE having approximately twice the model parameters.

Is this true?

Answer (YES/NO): NO